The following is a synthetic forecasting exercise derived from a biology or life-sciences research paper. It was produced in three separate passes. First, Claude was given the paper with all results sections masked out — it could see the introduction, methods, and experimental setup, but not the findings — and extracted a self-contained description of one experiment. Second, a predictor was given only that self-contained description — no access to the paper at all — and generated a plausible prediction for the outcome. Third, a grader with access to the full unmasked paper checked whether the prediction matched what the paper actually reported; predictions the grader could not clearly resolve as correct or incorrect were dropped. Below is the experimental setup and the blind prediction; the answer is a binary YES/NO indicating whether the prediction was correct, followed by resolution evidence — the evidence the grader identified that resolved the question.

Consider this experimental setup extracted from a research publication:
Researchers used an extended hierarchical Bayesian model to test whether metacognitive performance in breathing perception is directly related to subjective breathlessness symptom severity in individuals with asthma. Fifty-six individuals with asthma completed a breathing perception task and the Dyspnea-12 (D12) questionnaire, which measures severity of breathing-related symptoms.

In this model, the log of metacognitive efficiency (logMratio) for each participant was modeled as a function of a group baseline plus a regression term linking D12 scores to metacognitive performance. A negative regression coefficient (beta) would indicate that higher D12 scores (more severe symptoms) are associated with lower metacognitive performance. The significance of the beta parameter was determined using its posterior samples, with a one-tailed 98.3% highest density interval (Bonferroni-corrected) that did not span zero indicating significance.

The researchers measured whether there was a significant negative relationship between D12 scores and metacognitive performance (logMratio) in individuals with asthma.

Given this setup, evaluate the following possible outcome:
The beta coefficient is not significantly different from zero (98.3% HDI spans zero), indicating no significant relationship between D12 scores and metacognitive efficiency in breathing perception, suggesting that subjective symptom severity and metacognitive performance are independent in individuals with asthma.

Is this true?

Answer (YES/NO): YES